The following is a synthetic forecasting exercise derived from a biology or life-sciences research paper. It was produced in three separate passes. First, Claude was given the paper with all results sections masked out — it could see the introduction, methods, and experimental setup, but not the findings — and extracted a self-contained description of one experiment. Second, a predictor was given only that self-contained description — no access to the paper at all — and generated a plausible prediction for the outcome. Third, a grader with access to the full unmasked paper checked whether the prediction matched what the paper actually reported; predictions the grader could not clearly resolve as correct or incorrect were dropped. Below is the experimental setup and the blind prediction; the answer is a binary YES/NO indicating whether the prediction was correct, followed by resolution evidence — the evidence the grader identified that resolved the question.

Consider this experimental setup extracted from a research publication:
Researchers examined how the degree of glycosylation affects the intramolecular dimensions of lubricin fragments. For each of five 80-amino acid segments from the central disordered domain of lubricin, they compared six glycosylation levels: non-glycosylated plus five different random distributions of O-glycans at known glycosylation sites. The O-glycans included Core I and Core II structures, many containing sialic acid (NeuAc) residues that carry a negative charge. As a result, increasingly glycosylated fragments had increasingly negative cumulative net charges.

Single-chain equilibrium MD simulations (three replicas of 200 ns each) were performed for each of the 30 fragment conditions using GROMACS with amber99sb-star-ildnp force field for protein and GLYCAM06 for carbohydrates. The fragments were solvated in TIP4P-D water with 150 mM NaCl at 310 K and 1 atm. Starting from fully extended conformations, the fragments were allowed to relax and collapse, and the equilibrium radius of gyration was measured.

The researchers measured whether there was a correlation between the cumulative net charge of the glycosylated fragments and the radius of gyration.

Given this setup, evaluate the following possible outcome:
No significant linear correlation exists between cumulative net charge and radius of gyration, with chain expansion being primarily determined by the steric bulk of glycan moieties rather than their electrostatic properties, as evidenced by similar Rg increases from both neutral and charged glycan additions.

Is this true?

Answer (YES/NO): NO